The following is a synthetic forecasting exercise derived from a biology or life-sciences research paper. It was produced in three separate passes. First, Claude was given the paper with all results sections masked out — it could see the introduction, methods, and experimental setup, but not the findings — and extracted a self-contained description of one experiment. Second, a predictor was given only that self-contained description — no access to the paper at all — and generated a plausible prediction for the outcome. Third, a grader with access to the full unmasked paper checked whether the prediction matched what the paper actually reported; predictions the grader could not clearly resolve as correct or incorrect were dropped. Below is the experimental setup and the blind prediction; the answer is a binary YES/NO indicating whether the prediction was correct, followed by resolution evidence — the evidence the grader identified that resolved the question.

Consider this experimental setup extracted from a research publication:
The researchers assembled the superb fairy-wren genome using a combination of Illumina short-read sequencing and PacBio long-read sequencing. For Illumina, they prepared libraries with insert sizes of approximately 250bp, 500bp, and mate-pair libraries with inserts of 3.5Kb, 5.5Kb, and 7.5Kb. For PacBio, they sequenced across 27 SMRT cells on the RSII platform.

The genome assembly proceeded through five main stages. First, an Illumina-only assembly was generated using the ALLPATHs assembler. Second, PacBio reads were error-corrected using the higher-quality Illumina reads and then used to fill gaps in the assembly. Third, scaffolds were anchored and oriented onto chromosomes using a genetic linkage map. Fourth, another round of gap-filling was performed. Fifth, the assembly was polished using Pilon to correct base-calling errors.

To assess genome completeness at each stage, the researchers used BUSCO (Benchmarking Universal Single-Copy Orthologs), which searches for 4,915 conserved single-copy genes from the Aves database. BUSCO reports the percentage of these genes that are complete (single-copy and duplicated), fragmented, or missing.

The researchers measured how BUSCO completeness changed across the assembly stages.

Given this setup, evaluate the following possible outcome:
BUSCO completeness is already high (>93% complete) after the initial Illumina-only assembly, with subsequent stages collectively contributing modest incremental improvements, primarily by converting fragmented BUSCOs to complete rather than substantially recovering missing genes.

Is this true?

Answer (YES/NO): NO